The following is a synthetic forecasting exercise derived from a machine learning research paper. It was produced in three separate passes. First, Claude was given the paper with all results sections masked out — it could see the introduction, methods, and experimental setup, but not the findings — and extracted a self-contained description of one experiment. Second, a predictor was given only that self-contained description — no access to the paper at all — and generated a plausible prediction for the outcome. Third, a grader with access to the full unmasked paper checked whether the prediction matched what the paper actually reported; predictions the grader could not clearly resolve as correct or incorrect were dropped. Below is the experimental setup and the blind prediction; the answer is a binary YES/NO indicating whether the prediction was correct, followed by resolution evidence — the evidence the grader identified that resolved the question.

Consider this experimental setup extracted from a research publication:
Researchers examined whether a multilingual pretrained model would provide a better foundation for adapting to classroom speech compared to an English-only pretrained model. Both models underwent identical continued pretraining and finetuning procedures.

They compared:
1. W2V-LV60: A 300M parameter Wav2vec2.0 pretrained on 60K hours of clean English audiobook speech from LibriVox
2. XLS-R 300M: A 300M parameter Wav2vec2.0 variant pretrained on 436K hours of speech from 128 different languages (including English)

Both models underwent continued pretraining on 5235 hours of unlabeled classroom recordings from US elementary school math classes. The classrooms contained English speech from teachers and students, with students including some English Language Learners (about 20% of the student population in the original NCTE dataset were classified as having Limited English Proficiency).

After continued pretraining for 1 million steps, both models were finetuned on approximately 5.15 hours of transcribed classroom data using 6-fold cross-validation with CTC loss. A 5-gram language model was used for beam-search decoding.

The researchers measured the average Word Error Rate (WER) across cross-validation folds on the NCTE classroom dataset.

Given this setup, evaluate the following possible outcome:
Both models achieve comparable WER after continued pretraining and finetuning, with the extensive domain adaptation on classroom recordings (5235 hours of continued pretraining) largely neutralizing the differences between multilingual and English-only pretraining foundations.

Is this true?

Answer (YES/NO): NO